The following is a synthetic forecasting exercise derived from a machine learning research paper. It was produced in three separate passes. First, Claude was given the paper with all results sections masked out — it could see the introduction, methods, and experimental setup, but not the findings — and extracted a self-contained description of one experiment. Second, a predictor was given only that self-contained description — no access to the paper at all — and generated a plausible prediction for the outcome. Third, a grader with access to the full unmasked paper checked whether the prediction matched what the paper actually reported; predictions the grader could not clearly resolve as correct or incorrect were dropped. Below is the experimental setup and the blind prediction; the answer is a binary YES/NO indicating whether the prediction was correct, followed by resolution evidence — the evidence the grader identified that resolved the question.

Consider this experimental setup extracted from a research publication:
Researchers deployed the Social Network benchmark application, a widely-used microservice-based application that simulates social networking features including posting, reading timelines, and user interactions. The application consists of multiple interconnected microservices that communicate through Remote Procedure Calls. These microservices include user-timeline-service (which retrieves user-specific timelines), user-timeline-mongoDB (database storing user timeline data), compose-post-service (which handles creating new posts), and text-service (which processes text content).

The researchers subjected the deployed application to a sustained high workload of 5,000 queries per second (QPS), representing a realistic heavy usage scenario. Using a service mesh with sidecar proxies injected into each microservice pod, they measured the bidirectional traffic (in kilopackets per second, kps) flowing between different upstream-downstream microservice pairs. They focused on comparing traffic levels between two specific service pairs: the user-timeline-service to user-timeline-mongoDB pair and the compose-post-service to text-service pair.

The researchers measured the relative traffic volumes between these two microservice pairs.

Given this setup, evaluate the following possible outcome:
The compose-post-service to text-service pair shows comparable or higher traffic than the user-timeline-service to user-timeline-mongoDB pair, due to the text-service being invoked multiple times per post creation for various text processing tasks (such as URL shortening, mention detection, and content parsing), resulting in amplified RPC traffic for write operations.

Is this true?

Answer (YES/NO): NO